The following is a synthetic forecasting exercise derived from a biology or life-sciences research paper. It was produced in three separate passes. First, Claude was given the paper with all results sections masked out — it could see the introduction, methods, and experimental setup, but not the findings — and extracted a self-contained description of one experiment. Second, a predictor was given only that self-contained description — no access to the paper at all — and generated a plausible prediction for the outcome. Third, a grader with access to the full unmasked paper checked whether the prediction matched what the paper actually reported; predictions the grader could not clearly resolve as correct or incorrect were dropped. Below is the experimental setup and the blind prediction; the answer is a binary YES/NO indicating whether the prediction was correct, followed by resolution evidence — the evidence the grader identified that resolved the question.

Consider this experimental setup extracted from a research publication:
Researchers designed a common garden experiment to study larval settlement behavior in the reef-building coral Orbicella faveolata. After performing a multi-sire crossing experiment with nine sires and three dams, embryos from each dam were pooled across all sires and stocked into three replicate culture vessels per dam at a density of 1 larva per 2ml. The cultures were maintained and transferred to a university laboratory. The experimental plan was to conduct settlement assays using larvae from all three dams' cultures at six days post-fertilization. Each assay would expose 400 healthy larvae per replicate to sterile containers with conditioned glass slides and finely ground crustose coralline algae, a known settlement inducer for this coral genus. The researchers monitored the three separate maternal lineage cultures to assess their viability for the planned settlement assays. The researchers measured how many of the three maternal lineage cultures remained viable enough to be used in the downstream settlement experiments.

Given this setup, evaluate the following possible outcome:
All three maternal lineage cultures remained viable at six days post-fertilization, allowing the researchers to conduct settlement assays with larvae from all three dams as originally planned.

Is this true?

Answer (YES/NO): NO